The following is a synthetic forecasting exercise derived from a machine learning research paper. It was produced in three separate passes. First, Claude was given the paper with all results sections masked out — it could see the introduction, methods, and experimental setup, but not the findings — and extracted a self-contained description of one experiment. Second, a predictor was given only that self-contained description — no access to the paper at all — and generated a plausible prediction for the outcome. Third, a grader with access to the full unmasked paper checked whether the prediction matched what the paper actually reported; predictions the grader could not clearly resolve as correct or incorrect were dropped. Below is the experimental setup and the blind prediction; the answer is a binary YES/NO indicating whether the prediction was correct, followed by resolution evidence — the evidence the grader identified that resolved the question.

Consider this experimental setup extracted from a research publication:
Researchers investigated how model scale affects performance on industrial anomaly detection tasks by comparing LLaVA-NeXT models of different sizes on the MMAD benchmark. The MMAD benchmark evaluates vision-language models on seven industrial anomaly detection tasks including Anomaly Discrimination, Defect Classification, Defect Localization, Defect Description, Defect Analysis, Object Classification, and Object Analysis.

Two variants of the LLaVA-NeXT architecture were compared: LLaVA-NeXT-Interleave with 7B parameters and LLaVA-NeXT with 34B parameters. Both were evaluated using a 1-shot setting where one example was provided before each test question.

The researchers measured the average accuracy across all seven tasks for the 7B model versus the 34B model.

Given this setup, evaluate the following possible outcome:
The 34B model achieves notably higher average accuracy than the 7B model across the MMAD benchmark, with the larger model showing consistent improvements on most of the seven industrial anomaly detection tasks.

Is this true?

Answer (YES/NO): YES